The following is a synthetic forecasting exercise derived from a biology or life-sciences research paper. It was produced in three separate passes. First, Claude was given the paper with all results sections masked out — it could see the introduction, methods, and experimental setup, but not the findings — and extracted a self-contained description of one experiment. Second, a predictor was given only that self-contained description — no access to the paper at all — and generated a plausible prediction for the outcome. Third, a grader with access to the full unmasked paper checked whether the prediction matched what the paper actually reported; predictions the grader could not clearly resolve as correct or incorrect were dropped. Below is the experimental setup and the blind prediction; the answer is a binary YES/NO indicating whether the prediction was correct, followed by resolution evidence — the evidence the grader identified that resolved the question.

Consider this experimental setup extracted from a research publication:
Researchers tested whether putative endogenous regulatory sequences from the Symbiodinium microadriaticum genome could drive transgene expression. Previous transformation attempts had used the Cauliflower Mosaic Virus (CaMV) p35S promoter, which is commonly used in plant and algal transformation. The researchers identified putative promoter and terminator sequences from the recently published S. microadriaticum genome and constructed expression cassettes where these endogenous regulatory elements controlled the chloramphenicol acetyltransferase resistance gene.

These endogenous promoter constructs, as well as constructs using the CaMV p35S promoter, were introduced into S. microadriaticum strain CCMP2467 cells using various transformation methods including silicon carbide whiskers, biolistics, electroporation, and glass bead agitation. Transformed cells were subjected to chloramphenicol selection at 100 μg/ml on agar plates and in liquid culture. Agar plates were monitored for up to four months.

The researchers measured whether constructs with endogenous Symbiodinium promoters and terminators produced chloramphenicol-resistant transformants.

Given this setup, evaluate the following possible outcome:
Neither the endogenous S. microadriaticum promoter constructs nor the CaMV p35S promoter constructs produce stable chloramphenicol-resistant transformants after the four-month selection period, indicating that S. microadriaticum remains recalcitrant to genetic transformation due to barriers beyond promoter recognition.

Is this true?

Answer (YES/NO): YES